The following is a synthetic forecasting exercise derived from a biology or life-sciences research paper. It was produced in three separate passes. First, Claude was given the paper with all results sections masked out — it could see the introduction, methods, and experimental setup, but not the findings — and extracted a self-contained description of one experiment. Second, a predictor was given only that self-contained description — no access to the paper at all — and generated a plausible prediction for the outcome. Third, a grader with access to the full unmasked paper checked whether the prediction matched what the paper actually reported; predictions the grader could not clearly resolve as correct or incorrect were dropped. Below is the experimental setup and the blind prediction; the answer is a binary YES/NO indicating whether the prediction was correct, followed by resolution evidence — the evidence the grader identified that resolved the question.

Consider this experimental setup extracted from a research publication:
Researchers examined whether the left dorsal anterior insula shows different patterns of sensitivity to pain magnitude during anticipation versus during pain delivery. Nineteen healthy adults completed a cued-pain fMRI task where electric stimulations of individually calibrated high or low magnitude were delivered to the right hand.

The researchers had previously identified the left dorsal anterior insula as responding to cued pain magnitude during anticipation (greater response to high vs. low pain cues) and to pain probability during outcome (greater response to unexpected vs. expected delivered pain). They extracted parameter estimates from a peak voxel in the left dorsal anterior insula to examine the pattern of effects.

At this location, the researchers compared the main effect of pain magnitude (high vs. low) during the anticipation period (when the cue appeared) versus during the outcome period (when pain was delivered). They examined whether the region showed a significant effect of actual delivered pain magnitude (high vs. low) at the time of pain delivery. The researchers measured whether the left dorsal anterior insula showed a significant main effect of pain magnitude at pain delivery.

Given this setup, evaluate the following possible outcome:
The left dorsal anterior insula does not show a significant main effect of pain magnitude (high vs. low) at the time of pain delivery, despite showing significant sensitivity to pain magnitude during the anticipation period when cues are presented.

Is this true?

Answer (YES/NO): YES